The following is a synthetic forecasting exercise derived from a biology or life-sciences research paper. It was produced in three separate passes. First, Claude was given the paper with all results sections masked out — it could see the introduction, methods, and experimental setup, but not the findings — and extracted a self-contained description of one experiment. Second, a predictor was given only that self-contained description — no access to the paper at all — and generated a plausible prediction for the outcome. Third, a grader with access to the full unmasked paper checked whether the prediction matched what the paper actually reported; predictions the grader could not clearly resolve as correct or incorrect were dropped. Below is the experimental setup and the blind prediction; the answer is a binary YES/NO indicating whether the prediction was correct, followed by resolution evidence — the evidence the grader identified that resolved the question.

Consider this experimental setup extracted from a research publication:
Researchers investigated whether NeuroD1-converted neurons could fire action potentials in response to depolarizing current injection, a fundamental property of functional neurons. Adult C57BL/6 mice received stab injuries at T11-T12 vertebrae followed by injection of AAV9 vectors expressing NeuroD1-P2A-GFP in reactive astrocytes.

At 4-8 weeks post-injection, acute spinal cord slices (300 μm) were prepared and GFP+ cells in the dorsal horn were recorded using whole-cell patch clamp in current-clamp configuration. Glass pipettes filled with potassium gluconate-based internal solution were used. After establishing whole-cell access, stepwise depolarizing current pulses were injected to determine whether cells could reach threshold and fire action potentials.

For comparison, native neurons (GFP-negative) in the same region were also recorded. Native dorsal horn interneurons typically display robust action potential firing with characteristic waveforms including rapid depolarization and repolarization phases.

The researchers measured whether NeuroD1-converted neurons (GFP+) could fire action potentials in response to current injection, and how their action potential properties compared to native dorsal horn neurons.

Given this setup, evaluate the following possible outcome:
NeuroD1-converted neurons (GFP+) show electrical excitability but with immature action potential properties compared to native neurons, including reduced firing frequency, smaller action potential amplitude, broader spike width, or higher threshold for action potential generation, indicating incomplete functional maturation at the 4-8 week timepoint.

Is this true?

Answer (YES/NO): NO